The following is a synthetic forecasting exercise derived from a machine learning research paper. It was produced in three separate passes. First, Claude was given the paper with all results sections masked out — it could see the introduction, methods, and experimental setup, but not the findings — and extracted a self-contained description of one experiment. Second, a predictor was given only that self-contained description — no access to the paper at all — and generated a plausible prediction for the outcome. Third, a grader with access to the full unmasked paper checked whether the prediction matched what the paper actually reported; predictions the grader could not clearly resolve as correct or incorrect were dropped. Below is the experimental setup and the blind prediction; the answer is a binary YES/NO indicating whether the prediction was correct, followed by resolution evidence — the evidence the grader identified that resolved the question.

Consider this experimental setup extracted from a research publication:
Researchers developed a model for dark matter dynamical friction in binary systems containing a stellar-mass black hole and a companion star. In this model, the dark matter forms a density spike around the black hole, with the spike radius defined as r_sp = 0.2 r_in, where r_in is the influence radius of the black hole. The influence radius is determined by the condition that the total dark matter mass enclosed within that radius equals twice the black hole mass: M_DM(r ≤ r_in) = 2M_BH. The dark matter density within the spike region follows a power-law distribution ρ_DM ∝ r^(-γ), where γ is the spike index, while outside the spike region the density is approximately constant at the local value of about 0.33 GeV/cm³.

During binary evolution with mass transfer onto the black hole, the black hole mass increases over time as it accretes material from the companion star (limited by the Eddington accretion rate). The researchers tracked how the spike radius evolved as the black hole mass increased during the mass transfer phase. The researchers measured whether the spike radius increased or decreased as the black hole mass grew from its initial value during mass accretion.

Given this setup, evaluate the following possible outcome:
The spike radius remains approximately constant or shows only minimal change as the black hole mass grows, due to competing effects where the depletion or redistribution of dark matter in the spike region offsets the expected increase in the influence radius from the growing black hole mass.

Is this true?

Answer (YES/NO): NO